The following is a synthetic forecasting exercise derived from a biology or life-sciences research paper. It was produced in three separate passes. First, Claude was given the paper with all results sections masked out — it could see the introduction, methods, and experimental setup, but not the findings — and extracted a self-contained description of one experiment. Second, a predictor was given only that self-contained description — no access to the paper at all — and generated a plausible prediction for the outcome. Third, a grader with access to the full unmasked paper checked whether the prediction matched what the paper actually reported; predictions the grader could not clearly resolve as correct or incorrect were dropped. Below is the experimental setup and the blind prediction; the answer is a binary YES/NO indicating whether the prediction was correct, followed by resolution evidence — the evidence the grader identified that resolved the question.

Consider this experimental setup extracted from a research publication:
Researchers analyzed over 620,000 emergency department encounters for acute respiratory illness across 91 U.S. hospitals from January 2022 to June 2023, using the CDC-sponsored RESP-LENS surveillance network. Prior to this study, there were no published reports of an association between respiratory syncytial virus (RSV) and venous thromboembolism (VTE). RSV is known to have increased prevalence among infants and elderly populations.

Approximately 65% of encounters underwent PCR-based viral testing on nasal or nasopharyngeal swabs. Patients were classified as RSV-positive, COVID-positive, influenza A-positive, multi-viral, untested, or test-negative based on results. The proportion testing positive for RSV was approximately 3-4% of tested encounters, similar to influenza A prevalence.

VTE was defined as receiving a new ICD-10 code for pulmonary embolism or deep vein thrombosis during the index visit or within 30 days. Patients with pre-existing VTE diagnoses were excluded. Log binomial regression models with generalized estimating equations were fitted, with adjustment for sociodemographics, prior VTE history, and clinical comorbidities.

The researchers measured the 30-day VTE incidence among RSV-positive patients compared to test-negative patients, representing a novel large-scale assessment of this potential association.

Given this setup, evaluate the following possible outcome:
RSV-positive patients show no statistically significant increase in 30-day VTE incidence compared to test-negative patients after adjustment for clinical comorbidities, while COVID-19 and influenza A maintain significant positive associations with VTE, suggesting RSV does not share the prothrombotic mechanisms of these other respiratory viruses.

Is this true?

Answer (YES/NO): NO